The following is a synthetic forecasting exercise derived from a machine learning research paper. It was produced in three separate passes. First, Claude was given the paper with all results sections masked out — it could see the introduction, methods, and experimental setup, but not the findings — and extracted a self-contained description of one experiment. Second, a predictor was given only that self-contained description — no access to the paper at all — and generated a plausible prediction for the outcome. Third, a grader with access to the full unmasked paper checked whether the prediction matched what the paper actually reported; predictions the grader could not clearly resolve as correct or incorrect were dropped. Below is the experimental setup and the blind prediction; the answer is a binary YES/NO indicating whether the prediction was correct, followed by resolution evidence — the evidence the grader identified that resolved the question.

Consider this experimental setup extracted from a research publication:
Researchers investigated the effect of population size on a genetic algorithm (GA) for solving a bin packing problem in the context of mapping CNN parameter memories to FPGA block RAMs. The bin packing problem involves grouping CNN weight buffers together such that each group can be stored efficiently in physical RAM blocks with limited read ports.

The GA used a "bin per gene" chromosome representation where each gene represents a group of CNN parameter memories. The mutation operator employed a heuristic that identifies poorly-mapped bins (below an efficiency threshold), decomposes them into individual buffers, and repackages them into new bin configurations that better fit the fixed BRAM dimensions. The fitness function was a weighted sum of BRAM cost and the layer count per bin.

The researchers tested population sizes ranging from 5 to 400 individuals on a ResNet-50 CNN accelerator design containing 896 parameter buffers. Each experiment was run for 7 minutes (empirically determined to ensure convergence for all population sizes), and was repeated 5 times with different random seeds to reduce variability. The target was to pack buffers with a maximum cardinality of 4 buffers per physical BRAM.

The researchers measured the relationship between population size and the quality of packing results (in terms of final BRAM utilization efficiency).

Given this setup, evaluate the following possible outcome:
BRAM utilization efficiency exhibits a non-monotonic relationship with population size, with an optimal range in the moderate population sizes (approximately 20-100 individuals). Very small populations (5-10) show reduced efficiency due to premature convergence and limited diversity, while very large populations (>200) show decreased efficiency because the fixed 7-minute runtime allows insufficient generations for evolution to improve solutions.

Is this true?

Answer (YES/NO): NO